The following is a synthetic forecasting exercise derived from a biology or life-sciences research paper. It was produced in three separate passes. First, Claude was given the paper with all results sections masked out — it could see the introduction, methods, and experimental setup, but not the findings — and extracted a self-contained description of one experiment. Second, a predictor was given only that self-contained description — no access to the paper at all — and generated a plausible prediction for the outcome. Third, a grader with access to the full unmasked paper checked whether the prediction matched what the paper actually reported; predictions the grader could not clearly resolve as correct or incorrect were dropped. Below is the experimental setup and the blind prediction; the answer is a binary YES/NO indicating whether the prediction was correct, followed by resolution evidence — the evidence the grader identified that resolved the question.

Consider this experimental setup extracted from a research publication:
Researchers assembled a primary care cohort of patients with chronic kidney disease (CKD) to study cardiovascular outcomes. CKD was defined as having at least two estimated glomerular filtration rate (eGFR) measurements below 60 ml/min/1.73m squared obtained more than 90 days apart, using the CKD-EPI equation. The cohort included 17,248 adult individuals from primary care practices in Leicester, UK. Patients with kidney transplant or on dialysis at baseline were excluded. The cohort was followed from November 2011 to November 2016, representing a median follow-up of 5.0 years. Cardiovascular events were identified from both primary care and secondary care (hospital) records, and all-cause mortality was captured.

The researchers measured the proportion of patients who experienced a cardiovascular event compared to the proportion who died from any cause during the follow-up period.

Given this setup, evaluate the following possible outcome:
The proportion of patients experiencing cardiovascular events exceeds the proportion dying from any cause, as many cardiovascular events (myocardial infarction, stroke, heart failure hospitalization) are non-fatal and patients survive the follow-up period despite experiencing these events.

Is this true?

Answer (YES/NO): NO